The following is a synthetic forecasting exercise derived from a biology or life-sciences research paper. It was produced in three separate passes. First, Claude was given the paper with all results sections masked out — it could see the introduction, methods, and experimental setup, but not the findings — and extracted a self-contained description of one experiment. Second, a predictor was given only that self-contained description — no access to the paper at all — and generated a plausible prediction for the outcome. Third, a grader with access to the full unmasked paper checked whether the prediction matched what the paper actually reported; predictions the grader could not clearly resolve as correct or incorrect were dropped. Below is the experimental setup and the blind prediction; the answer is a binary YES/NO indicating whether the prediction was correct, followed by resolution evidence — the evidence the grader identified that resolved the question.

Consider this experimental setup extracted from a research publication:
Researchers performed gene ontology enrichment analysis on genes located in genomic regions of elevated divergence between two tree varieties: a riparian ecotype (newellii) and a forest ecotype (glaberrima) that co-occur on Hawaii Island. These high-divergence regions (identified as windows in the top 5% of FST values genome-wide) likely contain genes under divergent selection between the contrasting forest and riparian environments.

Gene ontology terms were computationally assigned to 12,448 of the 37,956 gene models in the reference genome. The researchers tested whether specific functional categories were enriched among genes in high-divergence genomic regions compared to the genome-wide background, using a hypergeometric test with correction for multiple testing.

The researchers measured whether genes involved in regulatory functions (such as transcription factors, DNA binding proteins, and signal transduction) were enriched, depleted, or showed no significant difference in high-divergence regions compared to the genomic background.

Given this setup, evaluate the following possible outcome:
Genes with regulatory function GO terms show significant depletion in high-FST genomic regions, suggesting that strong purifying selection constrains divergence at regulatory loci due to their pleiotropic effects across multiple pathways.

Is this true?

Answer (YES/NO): NO